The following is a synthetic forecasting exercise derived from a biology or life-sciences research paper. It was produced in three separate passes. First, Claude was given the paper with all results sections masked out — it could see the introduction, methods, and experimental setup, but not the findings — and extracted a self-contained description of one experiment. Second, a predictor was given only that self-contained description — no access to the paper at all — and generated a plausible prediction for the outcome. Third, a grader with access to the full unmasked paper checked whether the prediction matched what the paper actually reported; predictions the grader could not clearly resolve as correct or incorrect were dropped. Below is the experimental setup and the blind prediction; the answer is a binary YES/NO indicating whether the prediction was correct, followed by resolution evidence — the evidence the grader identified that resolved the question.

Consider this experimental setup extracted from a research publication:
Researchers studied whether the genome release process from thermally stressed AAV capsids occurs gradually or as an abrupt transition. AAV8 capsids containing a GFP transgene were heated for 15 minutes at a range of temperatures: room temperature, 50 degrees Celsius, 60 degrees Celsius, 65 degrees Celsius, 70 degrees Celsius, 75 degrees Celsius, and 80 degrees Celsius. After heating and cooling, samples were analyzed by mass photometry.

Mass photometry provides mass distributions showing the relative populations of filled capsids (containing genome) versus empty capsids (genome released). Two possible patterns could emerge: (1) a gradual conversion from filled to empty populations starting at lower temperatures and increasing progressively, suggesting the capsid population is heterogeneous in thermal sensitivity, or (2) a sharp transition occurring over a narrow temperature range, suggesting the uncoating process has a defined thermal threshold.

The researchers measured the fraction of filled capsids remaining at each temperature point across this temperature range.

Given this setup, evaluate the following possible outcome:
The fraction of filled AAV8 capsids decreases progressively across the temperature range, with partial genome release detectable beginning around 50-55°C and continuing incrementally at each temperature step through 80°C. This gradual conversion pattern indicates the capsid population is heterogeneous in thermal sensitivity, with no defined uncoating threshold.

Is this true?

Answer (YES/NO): NO